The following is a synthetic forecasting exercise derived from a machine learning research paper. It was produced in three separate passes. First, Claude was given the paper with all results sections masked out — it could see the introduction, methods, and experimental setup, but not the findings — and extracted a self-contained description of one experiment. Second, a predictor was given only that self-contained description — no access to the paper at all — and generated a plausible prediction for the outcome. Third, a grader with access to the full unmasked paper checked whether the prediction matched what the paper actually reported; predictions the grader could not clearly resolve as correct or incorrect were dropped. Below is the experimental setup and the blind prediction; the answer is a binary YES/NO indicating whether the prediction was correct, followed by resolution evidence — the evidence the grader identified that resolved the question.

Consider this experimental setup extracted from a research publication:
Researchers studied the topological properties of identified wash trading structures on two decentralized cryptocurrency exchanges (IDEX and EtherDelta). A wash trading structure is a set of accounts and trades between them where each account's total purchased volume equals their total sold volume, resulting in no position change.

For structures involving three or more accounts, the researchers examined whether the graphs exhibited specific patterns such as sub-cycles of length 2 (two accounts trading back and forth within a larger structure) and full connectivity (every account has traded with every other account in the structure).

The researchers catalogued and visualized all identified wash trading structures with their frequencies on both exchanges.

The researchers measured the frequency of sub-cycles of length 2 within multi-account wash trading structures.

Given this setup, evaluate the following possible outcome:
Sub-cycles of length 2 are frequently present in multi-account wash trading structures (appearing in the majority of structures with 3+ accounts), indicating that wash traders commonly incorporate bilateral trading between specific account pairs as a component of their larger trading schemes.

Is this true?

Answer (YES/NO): YES